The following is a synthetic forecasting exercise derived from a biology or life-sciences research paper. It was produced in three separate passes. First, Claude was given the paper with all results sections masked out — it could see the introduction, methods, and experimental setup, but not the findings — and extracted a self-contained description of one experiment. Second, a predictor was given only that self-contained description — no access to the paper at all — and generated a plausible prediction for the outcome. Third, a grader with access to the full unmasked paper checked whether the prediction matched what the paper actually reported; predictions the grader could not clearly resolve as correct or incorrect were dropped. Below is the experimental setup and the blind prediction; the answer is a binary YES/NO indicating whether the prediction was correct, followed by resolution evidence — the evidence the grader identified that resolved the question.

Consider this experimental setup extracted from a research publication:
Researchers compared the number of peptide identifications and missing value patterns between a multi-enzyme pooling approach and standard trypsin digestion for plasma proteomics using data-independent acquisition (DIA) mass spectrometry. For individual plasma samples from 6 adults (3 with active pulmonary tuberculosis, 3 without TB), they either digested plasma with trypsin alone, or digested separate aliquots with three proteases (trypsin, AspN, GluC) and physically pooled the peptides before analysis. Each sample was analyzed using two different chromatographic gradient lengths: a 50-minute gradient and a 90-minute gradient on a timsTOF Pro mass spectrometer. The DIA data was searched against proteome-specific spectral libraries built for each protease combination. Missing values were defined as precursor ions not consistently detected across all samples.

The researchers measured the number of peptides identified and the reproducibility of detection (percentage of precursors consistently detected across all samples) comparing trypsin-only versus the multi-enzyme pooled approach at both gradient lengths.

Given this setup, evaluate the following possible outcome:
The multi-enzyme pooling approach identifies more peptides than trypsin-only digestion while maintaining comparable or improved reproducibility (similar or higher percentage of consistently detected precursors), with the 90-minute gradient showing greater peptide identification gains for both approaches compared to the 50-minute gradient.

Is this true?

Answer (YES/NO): NO